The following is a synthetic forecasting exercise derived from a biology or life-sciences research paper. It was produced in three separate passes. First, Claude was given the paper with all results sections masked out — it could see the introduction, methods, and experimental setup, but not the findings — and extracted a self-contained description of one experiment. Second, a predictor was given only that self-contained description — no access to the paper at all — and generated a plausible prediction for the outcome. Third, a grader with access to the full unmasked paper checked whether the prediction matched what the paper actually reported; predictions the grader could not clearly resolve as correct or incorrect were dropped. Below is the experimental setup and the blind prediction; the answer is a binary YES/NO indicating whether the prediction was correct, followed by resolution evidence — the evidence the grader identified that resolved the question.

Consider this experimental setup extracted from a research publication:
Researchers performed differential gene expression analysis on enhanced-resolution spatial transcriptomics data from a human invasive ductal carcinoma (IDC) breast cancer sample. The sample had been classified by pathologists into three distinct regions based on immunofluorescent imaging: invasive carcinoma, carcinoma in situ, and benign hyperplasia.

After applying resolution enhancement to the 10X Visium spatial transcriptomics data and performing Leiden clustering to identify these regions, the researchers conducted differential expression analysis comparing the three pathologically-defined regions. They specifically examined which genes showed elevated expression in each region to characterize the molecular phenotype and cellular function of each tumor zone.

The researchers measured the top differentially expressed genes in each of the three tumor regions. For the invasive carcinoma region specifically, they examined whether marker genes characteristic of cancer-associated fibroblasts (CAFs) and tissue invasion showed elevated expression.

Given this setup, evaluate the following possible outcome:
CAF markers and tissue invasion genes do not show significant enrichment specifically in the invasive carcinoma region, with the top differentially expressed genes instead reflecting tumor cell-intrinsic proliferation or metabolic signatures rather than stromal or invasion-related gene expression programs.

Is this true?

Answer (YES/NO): NO